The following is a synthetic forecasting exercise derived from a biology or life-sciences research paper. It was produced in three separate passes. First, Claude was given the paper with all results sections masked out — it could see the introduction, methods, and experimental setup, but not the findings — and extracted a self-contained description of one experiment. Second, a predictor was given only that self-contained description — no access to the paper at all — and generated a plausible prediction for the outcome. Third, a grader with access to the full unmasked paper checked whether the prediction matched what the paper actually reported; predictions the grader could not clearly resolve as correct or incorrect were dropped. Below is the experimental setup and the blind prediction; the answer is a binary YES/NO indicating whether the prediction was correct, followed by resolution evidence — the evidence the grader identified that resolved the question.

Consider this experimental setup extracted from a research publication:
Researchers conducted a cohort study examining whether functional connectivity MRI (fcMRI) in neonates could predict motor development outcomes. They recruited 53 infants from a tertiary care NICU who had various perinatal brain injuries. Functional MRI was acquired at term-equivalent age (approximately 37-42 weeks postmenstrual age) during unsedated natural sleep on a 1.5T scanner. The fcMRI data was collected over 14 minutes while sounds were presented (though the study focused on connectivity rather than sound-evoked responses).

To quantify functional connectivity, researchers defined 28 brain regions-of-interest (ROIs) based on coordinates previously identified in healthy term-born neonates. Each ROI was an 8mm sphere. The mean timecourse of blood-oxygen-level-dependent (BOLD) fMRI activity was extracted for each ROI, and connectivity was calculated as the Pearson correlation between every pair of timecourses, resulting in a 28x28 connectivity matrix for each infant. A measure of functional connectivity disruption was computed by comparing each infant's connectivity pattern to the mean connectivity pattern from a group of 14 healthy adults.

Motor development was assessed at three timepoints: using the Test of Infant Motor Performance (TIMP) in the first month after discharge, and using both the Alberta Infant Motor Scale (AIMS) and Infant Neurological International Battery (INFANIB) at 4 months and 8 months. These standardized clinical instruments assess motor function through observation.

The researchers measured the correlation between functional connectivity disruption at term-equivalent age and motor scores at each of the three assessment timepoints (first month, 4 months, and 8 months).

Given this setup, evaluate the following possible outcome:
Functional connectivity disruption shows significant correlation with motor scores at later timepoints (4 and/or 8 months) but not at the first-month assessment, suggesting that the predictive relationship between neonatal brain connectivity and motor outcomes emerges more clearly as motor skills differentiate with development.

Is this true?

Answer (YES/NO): YES